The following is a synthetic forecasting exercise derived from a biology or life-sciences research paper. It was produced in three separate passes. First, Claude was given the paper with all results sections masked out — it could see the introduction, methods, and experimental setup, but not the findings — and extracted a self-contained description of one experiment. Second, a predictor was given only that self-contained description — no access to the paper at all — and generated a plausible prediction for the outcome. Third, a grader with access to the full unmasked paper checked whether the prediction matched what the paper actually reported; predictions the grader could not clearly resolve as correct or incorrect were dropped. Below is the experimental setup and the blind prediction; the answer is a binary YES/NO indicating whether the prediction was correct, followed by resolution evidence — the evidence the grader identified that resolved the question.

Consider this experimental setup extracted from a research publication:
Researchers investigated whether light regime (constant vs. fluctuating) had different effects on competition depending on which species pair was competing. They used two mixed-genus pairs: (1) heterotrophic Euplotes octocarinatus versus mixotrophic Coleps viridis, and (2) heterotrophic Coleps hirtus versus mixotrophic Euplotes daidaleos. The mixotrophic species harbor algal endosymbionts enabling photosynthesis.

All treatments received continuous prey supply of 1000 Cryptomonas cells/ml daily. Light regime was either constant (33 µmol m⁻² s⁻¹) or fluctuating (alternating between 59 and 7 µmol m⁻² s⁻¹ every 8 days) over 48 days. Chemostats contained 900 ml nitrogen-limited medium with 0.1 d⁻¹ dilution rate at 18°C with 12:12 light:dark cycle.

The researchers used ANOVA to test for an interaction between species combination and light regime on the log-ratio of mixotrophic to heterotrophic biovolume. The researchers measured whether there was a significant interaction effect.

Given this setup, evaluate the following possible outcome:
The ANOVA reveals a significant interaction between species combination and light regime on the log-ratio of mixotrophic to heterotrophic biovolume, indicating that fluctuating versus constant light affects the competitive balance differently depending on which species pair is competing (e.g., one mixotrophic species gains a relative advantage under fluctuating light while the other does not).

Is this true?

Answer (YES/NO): YES